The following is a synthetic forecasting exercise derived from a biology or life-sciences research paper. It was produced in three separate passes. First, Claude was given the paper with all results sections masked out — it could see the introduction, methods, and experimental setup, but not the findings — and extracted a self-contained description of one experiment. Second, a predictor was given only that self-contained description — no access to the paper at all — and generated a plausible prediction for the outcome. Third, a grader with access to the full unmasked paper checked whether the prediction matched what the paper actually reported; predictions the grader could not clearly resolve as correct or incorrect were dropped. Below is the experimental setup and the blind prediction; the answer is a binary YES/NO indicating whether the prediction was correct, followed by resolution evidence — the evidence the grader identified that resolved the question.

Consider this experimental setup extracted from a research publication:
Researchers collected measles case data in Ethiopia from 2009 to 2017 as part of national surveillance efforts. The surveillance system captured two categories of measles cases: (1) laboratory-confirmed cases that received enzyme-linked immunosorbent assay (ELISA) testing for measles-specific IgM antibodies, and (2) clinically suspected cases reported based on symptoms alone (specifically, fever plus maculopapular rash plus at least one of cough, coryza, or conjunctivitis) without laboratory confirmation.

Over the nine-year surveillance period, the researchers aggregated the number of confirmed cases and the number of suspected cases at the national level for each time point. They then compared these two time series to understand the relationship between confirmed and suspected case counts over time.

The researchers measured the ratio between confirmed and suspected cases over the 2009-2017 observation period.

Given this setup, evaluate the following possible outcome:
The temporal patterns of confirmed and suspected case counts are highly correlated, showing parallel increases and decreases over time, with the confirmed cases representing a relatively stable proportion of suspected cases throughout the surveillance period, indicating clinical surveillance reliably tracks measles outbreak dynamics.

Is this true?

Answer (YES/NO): NO